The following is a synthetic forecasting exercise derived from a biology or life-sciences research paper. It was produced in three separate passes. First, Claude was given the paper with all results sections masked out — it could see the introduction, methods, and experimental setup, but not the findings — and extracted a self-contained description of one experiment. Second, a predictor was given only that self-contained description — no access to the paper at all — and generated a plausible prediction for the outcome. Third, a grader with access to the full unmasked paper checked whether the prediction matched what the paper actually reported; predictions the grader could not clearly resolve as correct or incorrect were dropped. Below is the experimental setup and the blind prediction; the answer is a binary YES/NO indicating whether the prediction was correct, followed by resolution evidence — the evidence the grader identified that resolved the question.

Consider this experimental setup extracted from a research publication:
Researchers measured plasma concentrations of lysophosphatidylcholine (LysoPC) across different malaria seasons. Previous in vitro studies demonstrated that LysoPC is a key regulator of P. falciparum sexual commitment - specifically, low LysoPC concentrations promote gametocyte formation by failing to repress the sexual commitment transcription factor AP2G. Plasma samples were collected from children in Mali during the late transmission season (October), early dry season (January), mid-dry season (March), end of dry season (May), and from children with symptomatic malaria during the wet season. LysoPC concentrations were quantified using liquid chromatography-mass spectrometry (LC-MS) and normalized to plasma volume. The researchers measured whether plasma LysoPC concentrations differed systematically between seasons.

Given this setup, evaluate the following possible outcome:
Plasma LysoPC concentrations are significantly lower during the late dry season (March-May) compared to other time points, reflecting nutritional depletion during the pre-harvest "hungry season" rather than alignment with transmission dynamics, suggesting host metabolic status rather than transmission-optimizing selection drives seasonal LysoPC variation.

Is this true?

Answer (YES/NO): NO